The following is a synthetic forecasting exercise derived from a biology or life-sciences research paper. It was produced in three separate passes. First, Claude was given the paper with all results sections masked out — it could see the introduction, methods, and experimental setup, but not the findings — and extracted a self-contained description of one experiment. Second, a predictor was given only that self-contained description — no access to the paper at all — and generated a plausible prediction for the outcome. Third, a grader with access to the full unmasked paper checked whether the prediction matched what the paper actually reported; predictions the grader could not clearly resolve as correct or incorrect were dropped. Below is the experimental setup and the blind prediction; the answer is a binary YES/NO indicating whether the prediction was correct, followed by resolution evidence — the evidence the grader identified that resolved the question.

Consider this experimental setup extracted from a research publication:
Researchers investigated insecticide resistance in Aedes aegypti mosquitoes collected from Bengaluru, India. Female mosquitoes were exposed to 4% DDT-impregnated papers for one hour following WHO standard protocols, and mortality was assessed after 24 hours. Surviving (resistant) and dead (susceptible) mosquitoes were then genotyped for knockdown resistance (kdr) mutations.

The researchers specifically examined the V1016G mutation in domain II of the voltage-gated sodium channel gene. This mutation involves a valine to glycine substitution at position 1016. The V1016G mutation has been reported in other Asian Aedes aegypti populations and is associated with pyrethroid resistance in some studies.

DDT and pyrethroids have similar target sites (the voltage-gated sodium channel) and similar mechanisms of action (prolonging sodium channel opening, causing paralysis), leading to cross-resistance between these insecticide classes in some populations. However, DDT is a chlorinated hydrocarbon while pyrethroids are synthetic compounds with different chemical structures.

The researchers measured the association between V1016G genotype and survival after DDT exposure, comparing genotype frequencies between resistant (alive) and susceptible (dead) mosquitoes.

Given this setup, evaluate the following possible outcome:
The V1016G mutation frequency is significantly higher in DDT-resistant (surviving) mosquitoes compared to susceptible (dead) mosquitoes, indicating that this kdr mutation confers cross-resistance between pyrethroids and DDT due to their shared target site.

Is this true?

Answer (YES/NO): NO